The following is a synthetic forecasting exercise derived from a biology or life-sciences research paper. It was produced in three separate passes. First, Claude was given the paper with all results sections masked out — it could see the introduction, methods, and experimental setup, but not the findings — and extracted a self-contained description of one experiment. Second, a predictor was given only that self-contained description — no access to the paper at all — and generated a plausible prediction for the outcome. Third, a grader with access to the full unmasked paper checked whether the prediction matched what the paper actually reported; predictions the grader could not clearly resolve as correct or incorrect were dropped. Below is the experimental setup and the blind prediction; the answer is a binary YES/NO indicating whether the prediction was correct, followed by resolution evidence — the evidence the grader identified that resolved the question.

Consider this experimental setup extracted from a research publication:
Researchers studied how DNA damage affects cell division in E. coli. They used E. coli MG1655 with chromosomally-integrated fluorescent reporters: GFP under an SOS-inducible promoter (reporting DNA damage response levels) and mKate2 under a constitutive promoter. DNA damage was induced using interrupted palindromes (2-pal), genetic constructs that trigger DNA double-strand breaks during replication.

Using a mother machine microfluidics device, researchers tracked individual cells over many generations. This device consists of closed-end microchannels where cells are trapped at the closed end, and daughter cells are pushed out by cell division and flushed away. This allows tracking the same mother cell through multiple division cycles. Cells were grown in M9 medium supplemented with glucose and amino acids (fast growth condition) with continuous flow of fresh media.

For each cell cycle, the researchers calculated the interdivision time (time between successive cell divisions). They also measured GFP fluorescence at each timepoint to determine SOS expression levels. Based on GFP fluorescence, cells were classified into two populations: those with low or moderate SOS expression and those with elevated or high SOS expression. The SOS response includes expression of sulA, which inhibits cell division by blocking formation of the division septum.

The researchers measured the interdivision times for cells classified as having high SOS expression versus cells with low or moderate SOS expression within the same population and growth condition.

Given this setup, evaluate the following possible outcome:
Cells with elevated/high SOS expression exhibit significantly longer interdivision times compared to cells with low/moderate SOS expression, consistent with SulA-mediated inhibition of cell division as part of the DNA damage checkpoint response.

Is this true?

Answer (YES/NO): YES